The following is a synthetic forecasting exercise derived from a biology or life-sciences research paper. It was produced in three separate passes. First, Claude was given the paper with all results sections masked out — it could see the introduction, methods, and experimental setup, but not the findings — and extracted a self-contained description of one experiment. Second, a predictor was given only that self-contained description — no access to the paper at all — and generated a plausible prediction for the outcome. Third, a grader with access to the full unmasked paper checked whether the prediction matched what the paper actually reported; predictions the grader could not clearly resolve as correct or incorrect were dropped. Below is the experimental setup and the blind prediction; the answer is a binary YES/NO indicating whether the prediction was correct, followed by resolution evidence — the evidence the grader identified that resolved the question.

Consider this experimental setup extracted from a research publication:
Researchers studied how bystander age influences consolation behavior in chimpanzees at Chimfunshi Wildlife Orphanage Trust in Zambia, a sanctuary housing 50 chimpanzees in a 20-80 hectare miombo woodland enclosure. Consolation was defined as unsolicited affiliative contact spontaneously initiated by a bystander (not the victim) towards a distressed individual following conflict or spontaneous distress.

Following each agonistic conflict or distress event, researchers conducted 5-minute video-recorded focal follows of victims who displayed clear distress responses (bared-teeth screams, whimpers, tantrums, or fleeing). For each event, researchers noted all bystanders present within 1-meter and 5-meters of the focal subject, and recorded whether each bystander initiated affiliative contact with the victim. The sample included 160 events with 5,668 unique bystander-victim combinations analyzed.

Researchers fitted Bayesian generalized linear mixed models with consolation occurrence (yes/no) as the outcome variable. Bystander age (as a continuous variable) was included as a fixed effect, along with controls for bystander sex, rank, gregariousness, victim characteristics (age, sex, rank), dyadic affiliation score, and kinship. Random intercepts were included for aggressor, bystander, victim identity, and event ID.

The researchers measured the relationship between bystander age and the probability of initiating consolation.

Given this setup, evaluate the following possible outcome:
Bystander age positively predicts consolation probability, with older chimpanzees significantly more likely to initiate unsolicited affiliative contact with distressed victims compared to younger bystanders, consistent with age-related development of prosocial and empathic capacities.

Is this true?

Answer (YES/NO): NO